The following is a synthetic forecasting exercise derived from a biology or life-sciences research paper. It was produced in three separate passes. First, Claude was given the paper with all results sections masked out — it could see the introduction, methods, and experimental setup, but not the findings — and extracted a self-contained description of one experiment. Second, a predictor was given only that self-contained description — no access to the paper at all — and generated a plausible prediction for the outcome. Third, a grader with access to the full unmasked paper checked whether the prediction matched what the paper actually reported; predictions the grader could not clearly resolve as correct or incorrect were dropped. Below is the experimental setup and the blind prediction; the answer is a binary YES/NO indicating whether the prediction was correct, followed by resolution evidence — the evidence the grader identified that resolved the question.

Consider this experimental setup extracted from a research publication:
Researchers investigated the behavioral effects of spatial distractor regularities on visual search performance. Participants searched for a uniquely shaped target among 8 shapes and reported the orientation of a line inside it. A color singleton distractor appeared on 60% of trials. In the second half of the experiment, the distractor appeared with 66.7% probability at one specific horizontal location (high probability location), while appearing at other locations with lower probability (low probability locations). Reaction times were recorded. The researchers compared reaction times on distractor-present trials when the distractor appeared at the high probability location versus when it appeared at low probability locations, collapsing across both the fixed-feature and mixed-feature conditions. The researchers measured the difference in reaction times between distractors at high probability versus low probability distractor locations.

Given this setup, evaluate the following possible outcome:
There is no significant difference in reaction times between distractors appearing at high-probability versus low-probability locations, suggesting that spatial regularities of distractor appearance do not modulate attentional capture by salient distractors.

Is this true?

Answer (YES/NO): NO